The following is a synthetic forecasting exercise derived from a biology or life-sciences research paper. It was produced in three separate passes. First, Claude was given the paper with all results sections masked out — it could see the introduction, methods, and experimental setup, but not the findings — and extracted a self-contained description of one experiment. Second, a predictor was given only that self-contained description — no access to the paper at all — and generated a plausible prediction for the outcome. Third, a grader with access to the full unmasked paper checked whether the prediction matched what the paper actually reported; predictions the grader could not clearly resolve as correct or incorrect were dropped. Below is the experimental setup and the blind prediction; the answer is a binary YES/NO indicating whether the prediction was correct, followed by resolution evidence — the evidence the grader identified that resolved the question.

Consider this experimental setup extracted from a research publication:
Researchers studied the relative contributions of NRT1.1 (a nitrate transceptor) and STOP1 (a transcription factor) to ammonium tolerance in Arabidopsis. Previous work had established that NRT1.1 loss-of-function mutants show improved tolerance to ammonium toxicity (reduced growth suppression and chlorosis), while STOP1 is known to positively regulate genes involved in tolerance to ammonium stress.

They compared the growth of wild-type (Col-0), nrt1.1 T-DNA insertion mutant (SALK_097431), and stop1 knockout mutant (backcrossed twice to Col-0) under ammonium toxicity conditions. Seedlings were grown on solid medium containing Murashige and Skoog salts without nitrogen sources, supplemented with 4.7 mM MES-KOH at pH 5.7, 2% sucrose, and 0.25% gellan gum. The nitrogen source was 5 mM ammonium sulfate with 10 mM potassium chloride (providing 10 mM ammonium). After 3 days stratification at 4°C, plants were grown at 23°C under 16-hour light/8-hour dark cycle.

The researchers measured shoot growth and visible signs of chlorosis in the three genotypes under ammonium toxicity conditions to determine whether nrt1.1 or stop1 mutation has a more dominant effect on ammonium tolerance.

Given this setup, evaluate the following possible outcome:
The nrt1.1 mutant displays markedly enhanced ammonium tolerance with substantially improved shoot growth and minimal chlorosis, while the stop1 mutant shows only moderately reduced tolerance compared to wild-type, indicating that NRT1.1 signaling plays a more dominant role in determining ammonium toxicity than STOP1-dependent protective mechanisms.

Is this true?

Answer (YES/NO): NO